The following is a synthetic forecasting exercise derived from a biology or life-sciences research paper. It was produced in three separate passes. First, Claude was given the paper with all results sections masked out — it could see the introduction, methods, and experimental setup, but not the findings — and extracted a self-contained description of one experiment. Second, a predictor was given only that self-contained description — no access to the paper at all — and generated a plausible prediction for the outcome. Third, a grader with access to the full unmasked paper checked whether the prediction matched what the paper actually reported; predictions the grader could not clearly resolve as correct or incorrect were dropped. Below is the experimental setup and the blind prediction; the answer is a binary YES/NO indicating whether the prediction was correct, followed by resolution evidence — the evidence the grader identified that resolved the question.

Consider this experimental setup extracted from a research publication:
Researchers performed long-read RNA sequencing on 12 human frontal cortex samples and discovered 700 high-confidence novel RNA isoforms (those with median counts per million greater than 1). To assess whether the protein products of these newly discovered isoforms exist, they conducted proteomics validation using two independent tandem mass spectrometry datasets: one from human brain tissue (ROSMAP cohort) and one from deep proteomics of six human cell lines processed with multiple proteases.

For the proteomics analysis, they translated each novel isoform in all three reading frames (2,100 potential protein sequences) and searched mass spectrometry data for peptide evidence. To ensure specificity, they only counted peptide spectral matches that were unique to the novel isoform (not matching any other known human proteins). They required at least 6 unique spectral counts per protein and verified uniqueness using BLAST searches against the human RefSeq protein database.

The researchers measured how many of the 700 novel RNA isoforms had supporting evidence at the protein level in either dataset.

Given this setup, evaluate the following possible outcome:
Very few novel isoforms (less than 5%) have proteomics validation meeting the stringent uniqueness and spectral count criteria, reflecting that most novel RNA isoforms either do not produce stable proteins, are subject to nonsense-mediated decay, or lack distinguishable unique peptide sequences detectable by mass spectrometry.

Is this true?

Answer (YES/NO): YES